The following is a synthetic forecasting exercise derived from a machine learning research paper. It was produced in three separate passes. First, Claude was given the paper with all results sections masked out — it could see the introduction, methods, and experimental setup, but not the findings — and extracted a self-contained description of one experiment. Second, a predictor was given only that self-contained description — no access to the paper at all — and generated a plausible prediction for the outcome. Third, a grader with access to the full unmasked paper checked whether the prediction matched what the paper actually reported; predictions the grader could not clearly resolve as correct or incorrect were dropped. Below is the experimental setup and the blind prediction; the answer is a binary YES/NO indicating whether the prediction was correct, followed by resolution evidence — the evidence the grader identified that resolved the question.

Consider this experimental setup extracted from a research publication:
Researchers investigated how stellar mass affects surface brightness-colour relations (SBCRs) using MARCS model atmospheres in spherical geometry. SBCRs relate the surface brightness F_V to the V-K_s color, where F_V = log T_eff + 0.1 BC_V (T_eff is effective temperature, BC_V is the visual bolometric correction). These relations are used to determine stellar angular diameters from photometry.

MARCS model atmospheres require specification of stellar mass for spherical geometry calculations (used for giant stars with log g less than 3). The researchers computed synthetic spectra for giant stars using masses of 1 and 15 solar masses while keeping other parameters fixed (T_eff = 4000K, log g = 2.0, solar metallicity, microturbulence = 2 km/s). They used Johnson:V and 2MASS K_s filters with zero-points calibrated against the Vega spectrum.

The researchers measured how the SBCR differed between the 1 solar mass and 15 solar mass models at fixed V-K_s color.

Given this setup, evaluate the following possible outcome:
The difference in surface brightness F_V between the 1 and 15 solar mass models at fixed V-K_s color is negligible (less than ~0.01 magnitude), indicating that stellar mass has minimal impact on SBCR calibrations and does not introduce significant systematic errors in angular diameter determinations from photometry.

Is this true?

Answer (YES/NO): YES